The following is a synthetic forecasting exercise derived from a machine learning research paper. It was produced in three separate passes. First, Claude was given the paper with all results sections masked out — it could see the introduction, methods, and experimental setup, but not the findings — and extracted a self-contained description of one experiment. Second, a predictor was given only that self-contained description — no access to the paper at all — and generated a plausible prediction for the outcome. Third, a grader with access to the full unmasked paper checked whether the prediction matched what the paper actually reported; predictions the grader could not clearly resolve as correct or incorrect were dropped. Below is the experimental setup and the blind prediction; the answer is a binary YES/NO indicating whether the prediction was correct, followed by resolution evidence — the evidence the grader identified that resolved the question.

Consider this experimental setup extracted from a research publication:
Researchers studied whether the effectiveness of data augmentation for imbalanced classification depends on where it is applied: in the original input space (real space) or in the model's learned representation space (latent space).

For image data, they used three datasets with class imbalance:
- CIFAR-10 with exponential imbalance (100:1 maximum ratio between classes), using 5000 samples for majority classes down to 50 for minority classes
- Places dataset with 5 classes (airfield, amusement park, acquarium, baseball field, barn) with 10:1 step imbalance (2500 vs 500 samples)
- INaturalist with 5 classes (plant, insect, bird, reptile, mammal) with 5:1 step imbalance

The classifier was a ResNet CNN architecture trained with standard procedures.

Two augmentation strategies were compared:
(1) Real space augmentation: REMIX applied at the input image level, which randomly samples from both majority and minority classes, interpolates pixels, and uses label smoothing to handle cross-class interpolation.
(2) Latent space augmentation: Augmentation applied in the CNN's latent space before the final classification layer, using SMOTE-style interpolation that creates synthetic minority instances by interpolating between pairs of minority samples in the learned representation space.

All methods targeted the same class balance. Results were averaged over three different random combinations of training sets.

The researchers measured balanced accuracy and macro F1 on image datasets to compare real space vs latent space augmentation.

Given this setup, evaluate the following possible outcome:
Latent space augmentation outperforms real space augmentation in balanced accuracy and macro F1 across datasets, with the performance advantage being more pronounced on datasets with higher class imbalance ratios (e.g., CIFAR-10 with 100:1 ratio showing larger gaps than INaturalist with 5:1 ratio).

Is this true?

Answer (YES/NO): NO